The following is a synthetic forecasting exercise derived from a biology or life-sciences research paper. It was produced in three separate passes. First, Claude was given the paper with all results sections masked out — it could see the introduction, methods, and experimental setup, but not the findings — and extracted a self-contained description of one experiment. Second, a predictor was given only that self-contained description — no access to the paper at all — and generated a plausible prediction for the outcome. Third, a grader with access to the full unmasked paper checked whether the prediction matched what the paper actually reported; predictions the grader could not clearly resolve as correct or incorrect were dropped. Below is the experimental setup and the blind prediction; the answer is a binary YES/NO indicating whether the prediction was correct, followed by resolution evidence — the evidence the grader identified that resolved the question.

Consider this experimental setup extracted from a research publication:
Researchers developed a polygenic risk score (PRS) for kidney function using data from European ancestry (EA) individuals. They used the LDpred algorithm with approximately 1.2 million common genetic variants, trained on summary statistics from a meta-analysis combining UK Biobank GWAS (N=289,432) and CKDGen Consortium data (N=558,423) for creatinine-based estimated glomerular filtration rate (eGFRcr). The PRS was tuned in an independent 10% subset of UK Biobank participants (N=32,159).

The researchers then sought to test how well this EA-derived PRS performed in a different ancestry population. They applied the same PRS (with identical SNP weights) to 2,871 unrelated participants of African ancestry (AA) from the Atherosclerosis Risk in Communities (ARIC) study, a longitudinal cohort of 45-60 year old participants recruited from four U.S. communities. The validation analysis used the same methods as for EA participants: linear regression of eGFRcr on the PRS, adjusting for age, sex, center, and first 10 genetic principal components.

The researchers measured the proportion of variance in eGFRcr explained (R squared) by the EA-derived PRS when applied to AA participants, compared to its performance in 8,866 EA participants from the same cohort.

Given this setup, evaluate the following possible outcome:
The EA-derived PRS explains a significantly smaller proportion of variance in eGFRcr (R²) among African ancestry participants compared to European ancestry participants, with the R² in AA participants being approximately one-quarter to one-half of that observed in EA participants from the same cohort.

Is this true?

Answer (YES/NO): NO